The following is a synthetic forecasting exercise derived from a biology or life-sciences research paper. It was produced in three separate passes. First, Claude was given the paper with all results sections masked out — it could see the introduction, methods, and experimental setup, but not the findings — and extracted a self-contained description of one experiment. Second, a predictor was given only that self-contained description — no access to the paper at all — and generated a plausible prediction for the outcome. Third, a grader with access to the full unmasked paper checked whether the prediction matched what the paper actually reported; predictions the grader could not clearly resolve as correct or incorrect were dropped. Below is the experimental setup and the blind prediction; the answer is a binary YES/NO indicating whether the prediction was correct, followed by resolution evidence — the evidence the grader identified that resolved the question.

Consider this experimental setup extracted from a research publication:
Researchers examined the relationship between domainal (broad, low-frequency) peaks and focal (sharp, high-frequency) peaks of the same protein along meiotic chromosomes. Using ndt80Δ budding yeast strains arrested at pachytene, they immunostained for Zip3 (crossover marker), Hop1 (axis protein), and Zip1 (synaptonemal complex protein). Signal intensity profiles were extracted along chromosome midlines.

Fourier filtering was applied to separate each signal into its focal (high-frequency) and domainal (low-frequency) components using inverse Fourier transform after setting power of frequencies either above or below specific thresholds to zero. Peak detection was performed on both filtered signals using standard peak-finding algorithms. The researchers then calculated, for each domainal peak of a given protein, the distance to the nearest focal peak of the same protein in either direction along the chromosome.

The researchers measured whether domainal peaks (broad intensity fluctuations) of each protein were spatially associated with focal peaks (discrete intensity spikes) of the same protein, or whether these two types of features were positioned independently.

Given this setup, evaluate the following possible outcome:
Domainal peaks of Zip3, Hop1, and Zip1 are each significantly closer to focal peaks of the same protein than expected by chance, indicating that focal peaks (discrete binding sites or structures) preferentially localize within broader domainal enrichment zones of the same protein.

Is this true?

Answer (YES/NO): NO